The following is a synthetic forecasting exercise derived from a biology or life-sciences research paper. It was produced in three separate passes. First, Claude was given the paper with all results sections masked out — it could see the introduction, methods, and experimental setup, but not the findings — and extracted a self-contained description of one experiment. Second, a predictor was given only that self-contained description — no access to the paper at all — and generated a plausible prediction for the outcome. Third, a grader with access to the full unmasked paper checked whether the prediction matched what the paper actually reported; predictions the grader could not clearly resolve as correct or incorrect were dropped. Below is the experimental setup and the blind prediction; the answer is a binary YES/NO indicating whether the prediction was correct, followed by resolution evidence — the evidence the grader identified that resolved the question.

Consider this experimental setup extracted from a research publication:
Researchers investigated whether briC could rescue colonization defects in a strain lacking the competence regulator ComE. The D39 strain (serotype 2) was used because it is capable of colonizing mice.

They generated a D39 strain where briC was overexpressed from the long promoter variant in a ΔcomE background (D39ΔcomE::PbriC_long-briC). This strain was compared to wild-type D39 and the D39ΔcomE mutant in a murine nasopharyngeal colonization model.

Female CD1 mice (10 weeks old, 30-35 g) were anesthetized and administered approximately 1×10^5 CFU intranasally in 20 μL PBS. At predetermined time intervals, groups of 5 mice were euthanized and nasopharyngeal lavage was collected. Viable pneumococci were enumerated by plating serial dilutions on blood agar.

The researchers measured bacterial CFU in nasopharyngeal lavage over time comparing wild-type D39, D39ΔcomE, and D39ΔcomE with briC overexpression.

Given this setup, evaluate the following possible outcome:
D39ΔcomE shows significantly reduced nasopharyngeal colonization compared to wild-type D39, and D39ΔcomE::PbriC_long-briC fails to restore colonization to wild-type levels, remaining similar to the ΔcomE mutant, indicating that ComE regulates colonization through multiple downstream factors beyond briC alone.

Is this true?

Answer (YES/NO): NO